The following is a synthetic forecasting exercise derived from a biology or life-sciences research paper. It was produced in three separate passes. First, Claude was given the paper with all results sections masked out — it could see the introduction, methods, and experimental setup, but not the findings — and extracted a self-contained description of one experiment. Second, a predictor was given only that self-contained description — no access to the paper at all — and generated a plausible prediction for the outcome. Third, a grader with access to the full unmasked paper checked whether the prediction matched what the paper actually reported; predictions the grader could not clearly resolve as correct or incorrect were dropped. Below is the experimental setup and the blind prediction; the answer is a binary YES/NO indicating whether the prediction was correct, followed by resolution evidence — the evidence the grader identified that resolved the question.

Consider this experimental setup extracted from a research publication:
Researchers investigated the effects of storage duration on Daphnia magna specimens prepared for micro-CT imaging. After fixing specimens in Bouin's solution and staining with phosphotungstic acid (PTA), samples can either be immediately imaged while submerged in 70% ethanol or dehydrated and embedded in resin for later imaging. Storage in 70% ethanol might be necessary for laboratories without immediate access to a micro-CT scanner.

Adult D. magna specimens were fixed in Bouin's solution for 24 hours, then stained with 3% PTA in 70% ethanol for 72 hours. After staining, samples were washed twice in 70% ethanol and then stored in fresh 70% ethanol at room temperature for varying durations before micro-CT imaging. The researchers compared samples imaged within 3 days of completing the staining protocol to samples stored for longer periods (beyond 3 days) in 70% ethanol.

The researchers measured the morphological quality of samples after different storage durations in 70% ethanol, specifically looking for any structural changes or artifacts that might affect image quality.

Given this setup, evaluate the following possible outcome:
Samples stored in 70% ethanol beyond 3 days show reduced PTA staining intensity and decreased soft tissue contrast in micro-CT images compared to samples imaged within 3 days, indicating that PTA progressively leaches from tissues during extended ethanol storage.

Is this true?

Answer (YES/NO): NO